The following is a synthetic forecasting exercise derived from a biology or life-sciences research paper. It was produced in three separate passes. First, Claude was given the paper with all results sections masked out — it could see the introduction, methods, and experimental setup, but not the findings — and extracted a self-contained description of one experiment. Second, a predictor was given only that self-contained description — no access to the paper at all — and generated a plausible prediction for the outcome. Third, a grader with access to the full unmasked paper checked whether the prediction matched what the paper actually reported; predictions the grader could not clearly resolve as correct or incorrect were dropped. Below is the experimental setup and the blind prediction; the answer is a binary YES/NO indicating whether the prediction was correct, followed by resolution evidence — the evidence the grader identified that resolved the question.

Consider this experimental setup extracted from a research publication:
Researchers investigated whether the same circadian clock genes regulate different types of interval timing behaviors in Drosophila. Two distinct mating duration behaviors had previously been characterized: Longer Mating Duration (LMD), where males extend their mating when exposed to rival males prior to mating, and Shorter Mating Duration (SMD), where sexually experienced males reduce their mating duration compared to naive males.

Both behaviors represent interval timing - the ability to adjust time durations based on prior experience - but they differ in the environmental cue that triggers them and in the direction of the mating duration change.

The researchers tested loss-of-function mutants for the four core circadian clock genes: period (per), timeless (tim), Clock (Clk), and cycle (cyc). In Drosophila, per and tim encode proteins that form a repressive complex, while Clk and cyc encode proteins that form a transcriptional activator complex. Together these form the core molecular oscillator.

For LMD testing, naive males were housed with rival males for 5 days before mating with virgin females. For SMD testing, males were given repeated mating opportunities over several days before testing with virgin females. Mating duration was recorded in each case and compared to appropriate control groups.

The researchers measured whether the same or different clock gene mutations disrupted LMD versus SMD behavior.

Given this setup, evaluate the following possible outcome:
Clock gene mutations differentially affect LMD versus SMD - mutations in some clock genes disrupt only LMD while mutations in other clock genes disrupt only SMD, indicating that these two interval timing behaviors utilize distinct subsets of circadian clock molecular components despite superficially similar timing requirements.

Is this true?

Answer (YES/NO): YES